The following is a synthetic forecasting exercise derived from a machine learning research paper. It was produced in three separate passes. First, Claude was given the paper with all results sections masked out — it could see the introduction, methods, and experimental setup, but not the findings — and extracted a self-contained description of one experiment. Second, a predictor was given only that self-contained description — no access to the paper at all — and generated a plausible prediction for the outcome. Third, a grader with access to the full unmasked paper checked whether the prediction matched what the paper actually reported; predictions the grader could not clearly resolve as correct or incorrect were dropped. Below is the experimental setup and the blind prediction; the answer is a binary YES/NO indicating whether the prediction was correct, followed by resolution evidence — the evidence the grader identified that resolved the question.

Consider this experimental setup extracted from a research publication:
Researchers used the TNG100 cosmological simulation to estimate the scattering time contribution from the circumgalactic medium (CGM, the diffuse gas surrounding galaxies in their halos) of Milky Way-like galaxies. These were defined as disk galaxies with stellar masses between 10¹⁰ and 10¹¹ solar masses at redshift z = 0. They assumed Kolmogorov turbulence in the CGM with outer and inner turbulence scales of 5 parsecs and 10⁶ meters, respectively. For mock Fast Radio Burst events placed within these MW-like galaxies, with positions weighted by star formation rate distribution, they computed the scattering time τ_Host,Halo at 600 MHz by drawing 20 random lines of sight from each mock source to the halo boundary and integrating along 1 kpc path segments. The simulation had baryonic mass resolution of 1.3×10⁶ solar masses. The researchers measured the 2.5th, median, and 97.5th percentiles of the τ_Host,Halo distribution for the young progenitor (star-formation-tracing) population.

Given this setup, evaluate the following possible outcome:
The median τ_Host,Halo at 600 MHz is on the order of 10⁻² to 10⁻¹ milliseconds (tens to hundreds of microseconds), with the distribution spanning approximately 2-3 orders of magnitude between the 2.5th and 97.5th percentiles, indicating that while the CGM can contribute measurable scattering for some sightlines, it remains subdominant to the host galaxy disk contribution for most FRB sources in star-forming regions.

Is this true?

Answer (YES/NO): NO